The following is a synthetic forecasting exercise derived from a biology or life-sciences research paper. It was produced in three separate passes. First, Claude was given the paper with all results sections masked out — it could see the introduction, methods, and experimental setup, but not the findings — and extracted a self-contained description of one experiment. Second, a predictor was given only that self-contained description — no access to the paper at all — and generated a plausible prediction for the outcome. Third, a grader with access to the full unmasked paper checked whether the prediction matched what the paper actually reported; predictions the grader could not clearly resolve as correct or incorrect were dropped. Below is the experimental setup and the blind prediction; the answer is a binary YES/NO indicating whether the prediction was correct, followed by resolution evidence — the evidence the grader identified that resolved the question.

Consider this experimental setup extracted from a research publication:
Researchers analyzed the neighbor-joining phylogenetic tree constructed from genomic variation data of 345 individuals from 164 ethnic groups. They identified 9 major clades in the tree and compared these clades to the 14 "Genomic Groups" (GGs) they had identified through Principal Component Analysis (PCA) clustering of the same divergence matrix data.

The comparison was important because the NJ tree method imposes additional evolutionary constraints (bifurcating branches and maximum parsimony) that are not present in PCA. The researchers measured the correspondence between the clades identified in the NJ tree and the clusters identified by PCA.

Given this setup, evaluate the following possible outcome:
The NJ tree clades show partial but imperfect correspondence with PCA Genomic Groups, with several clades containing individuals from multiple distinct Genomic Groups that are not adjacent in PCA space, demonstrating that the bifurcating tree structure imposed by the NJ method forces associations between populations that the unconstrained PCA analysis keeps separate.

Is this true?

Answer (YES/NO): NO